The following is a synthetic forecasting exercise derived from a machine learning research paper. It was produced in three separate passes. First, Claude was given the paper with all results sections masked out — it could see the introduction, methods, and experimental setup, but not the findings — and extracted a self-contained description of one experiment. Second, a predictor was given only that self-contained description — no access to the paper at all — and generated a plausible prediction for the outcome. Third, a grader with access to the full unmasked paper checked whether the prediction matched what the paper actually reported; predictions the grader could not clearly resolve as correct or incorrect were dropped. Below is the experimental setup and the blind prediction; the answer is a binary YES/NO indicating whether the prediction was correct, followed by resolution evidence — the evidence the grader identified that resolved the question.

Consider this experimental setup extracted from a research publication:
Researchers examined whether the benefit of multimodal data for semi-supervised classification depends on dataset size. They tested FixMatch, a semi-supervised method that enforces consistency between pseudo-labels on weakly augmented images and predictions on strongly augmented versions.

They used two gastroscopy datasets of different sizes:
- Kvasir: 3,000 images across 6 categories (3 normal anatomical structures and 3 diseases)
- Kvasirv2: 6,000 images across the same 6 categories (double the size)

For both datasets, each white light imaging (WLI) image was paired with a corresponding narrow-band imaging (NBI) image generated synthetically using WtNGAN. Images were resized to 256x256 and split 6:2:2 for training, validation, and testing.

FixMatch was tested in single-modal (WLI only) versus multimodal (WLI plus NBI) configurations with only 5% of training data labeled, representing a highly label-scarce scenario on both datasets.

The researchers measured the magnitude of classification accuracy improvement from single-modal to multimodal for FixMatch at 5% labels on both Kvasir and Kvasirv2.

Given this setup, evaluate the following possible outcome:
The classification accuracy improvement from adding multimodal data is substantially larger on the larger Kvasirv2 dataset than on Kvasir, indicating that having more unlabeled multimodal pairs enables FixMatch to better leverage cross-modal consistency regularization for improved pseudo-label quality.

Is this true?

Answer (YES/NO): YES